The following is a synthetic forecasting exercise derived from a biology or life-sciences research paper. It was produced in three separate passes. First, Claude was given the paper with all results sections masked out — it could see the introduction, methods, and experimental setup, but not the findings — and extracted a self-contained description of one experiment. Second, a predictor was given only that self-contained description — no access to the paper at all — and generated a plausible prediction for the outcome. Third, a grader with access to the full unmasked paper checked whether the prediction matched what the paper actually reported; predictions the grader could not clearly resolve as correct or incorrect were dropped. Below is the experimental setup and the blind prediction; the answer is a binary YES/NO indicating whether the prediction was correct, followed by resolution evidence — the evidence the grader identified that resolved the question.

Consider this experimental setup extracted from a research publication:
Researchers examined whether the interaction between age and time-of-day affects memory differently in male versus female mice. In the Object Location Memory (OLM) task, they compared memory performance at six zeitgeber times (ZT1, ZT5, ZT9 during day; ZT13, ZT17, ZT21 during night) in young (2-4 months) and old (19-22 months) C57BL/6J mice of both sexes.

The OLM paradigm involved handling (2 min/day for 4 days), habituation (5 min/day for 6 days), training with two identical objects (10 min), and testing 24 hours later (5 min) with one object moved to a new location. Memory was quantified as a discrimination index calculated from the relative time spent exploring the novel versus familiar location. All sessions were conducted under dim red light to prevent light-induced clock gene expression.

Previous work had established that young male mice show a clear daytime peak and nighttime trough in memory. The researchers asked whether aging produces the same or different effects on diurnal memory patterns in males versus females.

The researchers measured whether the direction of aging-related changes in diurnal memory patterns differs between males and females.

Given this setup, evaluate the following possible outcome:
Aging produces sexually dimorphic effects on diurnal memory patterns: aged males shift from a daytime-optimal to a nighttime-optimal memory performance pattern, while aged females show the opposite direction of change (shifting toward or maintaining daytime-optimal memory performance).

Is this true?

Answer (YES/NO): YES